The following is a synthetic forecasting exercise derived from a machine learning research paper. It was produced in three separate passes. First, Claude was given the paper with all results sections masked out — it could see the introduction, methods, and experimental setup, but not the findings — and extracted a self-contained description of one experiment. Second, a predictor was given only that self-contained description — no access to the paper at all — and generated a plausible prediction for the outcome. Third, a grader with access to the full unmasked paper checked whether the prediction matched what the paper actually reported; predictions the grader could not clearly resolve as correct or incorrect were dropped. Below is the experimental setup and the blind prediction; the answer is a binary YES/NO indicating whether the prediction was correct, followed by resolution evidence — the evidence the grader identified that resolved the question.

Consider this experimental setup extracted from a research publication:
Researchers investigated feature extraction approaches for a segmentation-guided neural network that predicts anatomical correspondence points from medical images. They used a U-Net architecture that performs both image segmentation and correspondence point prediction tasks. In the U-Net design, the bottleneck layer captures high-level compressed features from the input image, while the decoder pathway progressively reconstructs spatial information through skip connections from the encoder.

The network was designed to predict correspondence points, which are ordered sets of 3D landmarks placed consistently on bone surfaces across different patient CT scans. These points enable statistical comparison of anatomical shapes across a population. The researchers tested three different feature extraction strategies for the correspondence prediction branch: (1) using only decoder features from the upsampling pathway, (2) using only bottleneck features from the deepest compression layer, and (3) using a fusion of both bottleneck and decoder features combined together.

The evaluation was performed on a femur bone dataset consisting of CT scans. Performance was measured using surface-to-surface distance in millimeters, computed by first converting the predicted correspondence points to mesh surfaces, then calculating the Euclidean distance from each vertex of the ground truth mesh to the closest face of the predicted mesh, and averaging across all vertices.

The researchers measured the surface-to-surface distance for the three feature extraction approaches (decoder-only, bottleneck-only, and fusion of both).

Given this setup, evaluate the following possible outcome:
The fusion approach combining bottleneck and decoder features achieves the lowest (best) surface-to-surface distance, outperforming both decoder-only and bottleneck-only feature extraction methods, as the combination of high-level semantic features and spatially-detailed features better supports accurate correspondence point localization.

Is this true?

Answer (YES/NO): YES